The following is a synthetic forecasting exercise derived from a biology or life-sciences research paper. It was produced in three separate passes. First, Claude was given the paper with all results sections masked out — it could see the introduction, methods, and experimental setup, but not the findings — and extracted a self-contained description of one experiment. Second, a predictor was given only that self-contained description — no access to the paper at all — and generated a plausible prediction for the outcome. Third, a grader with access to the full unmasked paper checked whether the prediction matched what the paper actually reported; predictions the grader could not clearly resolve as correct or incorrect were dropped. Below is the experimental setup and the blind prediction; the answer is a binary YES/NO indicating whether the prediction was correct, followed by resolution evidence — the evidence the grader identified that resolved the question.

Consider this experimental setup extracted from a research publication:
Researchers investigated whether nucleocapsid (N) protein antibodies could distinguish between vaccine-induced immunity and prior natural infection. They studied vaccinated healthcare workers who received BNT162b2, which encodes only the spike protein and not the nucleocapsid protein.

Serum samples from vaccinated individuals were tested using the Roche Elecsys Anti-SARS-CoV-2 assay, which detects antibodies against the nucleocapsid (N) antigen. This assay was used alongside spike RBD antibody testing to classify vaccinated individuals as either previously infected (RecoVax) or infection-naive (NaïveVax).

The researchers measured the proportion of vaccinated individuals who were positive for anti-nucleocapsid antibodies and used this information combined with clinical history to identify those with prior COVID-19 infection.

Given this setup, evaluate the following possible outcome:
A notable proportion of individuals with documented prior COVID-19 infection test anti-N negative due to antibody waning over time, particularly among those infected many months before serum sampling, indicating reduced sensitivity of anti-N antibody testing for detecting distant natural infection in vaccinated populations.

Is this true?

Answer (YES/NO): NO